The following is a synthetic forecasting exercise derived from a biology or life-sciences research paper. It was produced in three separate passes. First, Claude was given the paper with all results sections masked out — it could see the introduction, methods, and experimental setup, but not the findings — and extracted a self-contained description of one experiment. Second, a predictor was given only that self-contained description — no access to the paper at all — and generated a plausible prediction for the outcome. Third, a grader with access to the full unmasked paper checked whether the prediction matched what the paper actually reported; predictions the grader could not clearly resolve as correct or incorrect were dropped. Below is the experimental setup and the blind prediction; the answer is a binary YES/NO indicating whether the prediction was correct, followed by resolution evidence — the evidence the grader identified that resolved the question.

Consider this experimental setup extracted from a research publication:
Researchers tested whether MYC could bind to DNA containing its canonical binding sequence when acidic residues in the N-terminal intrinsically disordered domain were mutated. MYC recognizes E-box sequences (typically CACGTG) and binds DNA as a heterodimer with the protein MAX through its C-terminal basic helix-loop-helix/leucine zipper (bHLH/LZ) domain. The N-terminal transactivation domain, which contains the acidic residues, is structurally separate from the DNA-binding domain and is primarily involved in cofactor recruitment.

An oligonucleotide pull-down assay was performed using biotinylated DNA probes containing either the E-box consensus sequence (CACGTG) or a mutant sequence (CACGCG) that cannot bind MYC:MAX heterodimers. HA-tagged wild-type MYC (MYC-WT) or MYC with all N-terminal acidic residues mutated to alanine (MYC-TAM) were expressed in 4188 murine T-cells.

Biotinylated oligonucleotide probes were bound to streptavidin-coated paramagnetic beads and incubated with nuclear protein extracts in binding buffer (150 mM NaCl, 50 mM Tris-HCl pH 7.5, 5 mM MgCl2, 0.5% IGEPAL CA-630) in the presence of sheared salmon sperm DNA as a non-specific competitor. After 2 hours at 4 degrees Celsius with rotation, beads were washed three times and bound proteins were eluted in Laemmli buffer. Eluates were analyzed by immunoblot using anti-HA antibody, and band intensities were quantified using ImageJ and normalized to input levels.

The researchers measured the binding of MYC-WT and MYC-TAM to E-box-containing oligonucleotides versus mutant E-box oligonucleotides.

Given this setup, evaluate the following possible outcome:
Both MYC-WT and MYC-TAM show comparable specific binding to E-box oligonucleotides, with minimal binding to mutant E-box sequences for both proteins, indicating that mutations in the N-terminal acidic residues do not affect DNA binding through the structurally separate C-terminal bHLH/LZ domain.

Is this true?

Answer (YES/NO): YES